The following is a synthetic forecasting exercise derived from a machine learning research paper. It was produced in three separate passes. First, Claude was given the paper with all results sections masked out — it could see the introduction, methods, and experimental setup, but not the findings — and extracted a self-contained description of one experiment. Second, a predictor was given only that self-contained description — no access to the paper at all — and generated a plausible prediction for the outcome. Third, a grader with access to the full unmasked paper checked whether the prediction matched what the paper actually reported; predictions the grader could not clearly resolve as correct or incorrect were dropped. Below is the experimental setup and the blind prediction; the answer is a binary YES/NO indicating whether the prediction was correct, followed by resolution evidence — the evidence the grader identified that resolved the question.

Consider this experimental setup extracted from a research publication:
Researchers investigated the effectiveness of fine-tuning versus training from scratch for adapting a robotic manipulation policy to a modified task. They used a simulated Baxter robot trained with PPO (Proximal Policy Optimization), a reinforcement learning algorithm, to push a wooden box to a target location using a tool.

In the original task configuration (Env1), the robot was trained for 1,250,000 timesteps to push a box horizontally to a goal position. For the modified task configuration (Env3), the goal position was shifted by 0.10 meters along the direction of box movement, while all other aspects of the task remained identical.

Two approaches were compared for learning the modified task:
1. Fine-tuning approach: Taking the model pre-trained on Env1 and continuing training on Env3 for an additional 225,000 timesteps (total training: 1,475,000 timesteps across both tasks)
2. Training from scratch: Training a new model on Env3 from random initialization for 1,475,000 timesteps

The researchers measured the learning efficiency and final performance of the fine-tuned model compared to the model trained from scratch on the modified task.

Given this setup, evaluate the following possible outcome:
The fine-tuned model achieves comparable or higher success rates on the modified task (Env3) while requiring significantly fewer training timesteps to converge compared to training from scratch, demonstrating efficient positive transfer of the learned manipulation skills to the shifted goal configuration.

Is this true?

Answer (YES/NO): YES